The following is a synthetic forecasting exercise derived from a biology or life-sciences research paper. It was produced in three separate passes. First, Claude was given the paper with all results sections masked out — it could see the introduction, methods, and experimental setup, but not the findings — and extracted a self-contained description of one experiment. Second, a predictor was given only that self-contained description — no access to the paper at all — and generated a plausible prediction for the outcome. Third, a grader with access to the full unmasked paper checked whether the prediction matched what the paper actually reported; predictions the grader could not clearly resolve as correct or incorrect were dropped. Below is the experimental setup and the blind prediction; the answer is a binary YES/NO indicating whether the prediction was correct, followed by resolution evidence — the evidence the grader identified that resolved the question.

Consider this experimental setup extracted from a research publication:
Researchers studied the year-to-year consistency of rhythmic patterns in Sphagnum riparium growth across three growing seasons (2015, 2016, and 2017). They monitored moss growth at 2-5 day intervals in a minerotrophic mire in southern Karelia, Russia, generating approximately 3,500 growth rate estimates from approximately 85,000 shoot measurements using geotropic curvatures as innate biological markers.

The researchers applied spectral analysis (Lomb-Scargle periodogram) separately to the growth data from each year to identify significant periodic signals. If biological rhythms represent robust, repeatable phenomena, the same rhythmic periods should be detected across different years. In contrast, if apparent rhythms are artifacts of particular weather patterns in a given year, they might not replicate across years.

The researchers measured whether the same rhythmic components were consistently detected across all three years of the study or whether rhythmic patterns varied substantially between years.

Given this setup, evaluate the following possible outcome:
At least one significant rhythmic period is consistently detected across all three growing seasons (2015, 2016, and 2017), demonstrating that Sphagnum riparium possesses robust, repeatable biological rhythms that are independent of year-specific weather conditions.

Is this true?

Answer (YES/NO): YES